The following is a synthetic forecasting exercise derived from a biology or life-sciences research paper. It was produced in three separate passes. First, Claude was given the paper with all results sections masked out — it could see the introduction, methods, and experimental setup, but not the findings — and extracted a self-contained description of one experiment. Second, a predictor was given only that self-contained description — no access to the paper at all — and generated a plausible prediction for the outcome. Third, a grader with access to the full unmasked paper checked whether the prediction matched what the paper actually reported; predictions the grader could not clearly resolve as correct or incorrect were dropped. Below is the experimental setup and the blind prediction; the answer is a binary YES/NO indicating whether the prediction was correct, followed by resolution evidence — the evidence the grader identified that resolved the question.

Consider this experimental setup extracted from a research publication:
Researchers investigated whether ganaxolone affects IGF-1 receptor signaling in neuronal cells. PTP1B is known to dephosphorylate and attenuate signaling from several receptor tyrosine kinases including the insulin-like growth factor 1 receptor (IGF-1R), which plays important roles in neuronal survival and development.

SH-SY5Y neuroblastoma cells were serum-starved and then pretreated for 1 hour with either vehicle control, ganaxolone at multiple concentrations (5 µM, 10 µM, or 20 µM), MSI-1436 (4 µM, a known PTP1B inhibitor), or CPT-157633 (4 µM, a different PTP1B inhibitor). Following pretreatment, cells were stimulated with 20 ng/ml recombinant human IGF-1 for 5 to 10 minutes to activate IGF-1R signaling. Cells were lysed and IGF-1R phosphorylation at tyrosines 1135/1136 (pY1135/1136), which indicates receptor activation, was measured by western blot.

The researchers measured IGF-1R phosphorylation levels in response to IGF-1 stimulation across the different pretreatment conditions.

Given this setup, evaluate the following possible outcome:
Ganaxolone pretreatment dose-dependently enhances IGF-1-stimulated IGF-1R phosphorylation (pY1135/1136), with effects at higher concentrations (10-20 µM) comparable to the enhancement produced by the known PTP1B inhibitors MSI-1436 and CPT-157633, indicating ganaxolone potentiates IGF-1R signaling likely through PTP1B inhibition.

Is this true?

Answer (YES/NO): NO